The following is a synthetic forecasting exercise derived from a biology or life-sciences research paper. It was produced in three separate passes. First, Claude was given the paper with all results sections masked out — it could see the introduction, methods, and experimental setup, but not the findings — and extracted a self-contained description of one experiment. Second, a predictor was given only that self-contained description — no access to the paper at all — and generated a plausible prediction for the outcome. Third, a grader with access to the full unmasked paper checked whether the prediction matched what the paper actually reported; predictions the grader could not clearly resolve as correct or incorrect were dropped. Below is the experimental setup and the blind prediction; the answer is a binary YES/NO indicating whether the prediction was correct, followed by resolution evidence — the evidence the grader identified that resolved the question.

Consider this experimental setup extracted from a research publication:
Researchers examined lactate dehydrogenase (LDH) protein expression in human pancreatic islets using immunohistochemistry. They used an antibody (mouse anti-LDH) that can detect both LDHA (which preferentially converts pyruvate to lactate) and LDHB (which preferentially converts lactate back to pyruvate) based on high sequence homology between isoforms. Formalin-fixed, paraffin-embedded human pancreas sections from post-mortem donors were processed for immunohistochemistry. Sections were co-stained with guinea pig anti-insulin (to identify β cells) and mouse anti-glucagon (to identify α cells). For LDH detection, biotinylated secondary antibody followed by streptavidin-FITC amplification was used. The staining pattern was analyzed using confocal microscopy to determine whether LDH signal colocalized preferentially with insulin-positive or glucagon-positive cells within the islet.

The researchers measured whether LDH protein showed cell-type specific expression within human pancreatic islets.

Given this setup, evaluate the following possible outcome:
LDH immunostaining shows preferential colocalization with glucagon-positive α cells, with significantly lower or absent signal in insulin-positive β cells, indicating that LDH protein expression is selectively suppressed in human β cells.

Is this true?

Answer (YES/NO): NO